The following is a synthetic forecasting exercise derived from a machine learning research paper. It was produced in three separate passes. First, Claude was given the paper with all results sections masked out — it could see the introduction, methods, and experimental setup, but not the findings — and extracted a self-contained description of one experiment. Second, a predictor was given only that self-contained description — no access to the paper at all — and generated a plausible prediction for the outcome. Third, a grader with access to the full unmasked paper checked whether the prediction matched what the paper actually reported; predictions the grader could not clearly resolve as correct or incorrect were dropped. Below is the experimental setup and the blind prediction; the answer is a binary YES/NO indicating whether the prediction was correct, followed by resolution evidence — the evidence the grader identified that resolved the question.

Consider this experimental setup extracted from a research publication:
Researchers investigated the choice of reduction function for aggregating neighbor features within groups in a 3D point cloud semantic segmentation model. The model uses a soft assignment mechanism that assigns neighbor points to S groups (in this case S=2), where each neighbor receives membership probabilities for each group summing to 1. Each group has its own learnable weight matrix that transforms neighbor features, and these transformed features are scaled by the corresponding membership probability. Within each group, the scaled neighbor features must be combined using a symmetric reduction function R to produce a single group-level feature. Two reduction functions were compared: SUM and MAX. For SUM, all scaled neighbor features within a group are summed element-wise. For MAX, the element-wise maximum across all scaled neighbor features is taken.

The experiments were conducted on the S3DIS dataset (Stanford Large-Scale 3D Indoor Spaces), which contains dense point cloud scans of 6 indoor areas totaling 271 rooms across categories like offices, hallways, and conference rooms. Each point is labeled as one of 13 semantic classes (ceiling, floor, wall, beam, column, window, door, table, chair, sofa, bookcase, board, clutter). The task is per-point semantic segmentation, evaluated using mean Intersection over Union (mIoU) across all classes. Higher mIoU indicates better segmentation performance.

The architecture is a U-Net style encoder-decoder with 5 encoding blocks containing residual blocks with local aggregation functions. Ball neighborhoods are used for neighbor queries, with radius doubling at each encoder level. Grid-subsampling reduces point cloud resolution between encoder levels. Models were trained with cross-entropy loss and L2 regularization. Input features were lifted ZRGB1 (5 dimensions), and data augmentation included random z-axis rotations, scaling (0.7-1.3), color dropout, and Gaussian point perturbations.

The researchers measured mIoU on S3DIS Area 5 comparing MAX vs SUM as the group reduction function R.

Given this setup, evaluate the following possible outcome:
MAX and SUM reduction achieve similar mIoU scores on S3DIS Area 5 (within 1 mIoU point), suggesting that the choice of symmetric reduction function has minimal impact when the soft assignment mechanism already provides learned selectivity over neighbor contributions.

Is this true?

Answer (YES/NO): NO